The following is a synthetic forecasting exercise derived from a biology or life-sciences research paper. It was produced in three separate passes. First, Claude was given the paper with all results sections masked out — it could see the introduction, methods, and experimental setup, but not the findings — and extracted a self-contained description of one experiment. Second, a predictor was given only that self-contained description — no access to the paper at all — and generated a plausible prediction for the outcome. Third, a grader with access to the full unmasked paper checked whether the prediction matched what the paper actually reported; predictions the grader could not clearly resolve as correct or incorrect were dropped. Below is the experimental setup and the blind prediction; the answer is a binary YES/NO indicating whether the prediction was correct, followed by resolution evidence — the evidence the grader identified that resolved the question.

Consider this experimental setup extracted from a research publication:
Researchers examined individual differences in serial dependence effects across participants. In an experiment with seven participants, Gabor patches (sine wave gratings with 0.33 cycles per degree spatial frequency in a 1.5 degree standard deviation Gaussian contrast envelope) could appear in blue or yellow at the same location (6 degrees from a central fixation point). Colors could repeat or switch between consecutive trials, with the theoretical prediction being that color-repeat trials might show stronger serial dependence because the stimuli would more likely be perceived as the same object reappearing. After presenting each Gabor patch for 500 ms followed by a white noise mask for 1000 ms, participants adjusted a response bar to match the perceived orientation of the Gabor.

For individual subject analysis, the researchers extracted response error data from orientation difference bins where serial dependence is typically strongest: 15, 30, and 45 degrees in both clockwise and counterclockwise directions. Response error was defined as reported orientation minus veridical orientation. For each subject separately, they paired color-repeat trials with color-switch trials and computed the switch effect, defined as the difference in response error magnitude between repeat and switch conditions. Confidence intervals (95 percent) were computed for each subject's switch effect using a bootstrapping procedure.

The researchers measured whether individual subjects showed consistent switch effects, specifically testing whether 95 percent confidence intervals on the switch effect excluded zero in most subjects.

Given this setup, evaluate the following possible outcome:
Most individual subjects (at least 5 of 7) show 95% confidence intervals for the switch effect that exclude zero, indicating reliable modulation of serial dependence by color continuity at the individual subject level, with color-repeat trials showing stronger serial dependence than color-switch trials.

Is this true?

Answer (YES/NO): NO